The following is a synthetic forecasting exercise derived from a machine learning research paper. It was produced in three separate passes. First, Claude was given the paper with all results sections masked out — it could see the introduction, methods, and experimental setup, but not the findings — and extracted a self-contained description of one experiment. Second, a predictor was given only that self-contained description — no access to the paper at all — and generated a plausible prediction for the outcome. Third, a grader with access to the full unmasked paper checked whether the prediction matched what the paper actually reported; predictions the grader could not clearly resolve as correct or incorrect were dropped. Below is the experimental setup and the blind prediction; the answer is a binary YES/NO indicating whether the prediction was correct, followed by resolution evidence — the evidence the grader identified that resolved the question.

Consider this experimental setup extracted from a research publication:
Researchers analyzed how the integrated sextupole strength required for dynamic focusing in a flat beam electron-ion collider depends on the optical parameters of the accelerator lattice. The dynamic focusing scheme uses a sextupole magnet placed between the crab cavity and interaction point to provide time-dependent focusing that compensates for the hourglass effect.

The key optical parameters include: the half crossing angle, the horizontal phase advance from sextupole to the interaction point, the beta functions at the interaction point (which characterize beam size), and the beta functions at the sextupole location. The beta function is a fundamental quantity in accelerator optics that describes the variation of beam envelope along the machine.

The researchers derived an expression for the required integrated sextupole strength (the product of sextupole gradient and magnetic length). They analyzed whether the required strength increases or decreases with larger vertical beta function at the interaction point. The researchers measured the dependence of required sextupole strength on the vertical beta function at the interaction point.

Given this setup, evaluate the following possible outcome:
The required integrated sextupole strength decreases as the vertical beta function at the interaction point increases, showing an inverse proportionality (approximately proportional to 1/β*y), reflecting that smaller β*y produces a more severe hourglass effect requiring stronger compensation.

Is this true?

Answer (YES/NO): YES